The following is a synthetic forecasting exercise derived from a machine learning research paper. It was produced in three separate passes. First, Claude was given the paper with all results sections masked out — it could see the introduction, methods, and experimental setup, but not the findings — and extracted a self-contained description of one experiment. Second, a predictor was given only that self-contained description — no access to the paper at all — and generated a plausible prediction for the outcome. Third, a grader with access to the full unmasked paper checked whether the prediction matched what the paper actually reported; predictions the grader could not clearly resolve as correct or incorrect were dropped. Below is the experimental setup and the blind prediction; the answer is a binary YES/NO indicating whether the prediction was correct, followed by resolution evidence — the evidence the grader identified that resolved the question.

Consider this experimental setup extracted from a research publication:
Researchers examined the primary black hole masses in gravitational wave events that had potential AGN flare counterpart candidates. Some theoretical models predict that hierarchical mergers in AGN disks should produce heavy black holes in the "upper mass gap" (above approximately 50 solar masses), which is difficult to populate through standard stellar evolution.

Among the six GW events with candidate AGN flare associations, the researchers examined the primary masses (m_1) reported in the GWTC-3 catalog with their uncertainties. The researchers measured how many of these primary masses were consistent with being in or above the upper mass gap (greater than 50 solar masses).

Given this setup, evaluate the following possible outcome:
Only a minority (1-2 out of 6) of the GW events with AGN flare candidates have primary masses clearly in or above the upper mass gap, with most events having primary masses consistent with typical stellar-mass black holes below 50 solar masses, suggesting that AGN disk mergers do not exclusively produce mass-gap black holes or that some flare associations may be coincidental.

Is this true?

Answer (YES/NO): YES